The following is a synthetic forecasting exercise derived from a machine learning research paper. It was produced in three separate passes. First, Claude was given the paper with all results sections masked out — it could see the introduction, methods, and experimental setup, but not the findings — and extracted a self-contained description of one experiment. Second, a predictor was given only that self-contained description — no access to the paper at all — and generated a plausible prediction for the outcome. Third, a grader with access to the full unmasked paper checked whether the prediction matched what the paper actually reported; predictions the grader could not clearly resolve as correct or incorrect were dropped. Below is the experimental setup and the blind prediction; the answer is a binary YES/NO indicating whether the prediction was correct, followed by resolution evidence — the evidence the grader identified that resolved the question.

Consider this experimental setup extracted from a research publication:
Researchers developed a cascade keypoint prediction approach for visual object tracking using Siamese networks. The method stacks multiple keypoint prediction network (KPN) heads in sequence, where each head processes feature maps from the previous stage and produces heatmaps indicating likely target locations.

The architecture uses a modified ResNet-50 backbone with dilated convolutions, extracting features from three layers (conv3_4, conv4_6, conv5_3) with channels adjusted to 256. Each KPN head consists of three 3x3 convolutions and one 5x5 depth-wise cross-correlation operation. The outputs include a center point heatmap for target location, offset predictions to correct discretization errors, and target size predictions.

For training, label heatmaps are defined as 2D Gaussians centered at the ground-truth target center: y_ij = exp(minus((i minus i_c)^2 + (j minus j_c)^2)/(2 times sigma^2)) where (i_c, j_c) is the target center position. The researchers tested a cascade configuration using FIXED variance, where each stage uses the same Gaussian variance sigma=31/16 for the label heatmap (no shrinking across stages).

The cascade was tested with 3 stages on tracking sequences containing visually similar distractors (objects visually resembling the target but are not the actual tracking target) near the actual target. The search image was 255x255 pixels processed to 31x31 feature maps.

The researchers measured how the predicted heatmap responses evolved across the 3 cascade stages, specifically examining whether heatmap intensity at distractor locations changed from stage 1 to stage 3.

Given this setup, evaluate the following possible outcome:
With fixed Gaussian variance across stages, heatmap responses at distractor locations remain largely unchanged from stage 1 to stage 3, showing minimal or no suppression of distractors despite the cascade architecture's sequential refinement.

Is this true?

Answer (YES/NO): NO